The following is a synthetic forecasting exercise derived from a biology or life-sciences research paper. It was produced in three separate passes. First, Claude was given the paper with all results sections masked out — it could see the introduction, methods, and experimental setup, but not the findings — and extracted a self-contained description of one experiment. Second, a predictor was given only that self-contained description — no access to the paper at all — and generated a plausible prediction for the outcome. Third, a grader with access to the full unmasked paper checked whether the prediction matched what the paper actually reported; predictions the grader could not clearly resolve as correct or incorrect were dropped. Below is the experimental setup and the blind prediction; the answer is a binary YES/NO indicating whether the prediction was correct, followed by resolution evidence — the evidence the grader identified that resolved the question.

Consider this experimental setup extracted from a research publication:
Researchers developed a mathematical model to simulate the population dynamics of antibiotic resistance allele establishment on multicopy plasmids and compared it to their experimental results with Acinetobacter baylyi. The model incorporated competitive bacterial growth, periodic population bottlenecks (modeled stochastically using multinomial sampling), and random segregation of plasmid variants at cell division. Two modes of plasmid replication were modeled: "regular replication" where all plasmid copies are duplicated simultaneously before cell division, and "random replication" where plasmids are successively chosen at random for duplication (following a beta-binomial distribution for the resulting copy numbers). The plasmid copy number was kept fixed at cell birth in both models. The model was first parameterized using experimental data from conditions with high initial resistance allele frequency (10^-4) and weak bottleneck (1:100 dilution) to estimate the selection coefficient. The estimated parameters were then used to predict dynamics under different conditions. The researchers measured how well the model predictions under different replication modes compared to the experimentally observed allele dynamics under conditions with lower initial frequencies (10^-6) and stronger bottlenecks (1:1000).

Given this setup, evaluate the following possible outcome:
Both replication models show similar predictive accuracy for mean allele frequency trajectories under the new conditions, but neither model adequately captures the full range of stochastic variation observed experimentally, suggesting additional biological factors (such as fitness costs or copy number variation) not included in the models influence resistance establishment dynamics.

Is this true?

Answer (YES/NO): NO